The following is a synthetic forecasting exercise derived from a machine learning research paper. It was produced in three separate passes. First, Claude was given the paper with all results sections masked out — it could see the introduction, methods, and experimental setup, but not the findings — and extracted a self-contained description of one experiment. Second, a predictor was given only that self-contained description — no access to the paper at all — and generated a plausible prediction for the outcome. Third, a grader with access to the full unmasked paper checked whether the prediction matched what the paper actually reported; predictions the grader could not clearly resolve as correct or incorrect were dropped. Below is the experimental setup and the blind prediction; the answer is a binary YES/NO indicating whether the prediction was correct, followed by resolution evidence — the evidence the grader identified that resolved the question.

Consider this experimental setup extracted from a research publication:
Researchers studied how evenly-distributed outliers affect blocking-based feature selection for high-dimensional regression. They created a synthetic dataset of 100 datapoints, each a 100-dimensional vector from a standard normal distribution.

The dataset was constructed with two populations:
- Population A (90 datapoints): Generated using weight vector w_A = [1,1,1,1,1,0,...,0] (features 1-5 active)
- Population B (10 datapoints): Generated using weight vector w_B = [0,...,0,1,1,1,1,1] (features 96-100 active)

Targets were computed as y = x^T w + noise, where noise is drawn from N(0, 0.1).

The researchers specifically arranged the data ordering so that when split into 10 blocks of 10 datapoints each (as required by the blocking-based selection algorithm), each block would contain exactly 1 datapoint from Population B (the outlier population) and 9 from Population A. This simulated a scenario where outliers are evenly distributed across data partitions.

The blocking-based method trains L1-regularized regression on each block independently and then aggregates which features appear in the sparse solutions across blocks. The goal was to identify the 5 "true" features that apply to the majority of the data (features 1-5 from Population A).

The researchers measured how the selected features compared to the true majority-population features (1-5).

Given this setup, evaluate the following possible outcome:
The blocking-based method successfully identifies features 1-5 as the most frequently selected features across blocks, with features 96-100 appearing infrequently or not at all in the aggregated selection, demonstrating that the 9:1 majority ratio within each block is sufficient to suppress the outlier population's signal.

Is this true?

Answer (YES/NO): NO